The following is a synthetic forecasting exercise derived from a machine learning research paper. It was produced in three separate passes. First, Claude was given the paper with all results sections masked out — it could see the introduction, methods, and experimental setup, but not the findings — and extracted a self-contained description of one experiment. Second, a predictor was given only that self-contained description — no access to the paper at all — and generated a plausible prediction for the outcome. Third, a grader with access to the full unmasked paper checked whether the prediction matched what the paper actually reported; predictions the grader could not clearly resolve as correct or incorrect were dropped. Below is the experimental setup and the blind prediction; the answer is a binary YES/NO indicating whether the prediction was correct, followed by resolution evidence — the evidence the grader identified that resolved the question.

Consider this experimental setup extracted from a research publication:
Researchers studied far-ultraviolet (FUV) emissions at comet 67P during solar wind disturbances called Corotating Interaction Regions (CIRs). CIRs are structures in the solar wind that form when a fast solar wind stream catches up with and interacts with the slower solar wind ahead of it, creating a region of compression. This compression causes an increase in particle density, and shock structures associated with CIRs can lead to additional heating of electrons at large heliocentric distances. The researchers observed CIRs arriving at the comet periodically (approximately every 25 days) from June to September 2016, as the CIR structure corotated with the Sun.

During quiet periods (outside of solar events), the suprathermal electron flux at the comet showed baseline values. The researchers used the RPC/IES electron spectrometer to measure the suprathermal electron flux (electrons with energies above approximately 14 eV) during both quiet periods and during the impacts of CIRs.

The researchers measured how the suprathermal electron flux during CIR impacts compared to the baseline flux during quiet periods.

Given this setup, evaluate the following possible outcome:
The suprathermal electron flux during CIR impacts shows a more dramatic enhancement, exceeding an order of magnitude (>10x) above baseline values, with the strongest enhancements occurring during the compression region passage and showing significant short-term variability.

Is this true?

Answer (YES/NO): YES